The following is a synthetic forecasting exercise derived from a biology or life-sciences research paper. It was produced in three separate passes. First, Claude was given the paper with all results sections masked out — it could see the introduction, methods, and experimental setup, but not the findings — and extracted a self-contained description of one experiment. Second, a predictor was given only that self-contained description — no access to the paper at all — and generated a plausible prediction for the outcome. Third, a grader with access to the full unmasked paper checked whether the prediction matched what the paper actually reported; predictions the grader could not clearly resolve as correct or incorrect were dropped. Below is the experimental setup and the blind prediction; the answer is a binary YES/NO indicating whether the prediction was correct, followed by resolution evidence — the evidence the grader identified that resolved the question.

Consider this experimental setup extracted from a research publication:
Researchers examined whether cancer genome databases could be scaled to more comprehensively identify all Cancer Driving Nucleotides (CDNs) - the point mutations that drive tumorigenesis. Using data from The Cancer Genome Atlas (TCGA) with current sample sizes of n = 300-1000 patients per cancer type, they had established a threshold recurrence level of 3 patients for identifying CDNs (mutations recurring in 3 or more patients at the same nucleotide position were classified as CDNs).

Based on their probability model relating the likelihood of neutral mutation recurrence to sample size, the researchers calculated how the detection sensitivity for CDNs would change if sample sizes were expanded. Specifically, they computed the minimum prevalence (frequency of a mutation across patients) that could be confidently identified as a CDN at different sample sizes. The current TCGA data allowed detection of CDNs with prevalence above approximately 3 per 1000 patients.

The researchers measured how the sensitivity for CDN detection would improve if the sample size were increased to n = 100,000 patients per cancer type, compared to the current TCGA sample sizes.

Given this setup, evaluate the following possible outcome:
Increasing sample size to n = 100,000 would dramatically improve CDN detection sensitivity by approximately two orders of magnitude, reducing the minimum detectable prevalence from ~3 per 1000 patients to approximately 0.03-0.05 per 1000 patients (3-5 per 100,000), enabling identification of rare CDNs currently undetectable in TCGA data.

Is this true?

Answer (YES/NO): NO